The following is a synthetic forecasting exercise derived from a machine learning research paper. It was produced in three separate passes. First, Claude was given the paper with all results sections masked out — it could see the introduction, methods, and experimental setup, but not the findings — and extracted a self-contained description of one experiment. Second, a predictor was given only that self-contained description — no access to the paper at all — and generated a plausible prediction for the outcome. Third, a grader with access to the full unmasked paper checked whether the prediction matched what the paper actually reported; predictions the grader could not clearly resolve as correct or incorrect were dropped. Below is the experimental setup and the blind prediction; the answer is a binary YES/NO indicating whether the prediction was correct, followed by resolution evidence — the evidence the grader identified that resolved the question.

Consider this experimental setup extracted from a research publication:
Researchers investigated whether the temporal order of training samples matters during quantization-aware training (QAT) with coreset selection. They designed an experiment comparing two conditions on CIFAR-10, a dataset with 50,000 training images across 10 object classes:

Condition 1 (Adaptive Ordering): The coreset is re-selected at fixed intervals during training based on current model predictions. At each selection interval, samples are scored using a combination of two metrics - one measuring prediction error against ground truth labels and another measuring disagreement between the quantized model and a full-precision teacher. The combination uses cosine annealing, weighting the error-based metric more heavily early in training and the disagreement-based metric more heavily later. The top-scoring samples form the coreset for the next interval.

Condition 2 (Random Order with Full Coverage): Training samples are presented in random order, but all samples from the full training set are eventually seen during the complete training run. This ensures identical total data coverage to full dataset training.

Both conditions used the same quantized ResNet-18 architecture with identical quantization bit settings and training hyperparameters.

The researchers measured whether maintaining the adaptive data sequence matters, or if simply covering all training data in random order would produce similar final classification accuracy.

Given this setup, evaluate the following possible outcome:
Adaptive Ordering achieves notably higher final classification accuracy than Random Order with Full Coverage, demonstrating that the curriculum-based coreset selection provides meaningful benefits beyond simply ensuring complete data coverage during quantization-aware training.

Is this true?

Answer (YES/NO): YES